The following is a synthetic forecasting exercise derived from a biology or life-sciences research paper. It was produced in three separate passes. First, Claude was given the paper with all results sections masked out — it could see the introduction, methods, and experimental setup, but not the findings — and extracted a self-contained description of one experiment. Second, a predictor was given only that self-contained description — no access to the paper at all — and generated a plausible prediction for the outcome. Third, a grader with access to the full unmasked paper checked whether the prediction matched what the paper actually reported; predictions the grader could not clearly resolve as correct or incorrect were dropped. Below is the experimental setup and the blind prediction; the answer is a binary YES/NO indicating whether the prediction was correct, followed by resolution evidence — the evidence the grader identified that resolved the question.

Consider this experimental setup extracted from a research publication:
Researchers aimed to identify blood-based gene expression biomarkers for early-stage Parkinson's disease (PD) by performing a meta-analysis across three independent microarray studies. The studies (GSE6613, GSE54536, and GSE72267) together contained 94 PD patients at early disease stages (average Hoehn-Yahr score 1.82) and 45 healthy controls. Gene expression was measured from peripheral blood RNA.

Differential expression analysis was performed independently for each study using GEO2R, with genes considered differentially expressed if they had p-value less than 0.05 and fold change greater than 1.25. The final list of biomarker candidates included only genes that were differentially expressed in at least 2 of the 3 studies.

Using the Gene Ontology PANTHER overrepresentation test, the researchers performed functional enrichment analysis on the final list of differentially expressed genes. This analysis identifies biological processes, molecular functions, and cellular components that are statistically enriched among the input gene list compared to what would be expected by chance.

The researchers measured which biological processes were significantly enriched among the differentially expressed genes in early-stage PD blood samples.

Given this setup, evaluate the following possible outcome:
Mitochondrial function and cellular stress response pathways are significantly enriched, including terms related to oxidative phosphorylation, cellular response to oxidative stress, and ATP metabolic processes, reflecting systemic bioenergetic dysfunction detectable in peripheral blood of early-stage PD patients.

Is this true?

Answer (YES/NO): NO